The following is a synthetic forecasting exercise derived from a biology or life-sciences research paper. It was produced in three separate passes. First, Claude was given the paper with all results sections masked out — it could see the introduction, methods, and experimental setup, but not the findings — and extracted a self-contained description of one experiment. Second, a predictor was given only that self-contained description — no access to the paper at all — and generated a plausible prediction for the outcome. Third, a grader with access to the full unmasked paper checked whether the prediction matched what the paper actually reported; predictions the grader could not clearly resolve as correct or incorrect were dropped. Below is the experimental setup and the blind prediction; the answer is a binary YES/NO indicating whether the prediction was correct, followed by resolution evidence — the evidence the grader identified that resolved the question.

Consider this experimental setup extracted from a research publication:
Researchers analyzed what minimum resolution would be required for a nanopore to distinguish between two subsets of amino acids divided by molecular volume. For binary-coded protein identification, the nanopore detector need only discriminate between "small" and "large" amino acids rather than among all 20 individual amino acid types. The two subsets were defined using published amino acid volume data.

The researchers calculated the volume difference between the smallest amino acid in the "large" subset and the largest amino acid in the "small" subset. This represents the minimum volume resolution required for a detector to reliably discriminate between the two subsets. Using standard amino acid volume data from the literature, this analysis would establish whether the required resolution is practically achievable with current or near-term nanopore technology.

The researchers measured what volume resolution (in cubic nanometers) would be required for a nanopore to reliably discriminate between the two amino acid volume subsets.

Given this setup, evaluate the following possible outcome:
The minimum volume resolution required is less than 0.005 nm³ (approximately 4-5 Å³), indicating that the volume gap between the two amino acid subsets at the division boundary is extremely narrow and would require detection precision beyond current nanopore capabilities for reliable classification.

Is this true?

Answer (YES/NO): NO